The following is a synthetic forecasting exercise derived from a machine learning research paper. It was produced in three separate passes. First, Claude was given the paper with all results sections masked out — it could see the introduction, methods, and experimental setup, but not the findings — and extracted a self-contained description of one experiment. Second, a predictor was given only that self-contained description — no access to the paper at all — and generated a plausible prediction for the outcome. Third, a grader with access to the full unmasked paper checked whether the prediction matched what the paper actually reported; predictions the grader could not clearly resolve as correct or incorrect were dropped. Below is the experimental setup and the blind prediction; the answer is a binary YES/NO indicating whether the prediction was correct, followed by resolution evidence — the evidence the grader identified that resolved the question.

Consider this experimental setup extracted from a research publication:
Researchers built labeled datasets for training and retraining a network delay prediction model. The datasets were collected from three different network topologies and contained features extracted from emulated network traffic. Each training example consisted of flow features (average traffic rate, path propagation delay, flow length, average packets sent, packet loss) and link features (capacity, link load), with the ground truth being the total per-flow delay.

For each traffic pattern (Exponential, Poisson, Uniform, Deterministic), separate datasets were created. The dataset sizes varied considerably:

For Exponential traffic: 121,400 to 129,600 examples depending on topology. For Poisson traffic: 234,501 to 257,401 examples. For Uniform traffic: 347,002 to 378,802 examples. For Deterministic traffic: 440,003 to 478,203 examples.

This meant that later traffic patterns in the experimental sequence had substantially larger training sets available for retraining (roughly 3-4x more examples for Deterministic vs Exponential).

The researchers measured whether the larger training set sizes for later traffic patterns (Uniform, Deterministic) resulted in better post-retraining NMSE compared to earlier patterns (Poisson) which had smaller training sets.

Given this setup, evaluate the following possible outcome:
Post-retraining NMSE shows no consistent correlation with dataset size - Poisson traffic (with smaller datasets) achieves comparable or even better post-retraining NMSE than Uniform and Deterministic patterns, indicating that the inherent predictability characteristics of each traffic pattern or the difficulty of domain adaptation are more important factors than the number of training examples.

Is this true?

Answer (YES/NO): YES